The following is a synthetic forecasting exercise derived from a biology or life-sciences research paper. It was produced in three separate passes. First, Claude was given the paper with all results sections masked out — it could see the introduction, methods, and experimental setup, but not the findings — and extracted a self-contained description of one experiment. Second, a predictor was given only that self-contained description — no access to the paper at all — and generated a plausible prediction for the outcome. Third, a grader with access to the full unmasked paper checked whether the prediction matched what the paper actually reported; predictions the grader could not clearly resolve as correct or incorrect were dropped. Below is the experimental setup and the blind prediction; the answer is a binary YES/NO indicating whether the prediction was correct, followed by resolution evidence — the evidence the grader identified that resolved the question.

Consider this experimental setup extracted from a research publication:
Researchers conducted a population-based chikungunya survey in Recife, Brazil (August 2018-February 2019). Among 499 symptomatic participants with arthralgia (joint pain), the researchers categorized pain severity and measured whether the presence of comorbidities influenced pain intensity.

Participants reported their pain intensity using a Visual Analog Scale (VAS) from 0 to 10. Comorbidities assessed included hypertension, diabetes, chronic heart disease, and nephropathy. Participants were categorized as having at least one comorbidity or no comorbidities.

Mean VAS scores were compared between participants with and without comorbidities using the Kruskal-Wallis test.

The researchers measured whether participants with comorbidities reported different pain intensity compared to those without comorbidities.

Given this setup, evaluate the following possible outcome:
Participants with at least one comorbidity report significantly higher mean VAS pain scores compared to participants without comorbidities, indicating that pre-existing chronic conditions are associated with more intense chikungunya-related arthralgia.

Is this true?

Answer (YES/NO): YES